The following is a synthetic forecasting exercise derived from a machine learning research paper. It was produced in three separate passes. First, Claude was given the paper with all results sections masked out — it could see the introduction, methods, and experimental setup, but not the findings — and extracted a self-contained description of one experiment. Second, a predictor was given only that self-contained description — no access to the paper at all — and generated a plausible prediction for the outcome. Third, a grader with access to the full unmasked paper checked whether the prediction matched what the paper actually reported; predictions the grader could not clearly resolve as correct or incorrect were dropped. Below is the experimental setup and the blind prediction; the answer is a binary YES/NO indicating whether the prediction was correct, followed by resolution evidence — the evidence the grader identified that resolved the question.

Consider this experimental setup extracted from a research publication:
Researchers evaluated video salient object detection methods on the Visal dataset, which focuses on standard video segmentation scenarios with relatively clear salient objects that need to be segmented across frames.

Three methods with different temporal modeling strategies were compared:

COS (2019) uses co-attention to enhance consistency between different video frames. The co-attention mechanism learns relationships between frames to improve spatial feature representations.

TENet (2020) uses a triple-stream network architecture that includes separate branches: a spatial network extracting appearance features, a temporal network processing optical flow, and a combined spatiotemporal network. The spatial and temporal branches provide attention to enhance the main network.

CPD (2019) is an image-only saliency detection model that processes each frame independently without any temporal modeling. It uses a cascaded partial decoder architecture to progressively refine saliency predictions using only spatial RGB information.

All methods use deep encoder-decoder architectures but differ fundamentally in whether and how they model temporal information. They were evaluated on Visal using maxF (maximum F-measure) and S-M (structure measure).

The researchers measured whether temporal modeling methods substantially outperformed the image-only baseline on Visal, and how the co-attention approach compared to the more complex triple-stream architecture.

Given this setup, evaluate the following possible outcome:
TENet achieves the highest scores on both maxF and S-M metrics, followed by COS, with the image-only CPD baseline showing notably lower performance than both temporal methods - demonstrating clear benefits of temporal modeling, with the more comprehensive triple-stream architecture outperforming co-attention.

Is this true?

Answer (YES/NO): NO